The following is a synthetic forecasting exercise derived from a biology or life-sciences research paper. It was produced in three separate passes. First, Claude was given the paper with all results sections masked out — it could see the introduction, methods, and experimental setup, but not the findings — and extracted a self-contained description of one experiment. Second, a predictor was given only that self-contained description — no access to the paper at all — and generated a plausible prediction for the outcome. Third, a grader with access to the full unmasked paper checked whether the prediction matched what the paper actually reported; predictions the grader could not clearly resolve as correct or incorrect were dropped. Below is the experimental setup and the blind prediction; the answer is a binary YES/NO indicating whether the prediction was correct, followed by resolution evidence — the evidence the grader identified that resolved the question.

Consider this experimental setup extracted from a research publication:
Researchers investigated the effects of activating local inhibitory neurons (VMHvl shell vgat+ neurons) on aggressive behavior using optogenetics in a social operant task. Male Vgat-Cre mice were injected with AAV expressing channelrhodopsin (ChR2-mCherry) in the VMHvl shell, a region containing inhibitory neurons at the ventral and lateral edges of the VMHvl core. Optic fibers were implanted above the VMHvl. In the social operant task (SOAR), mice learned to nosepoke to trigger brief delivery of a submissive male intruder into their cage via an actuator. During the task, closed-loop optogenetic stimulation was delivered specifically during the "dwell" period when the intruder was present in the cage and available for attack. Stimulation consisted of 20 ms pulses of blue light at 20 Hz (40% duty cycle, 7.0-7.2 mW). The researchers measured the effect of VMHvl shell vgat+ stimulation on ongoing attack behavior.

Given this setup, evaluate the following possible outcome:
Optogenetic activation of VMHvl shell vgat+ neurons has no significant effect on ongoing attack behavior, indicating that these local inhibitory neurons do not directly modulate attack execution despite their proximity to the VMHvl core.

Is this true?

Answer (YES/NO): NO